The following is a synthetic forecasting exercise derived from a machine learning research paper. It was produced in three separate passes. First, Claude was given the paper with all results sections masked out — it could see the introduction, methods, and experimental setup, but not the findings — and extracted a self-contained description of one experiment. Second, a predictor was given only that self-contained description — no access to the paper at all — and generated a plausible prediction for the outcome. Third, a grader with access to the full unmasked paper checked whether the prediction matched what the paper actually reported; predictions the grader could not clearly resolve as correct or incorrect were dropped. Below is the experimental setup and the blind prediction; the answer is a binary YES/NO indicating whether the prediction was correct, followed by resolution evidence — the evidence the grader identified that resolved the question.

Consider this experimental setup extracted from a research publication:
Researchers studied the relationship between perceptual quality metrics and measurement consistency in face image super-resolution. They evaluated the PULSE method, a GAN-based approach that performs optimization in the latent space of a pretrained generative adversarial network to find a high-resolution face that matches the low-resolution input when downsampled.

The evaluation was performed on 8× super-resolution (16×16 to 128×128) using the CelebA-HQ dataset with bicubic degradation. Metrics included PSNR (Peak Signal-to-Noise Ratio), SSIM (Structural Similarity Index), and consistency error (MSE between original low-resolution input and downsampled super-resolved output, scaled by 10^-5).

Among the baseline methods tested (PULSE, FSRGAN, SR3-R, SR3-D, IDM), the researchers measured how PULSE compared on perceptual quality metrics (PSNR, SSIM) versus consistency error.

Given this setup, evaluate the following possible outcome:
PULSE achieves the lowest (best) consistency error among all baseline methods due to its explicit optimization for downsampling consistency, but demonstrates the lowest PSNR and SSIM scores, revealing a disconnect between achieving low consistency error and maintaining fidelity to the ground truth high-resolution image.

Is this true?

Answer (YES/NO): NO